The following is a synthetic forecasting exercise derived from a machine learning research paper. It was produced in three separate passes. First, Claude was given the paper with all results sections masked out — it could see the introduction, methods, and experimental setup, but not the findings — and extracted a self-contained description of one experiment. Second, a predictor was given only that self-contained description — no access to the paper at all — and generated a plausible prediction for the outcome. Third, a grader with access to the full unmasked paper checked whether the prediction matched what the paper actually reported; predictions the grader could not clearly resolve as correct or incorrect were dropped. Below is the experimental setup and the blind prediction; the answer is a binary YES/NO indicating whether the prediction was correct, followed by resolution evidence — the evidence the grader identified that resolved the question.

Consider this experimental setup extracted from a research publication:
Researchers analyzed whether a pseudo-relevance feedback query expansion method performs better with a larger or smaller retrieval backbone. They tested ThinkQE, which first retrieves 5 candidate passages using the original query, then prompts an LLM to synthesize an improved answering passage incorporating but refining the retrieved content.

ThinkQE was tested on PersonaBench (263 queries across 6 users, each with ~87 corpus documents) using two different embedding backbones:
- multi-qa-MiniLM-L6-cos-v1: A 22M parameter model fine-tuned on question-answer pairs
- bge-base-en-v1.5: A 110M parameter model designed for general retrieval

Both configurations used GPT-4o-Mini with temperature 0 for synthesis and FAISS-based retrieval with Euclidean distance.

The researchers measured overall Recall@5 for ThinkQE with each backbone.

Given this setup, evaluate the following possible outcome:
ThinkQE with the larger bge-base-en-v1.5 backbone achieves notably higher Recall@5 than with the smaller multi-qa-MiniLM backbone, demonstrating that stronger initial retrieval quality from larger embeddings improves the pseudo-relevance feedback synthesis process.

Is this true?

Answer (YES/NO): NO